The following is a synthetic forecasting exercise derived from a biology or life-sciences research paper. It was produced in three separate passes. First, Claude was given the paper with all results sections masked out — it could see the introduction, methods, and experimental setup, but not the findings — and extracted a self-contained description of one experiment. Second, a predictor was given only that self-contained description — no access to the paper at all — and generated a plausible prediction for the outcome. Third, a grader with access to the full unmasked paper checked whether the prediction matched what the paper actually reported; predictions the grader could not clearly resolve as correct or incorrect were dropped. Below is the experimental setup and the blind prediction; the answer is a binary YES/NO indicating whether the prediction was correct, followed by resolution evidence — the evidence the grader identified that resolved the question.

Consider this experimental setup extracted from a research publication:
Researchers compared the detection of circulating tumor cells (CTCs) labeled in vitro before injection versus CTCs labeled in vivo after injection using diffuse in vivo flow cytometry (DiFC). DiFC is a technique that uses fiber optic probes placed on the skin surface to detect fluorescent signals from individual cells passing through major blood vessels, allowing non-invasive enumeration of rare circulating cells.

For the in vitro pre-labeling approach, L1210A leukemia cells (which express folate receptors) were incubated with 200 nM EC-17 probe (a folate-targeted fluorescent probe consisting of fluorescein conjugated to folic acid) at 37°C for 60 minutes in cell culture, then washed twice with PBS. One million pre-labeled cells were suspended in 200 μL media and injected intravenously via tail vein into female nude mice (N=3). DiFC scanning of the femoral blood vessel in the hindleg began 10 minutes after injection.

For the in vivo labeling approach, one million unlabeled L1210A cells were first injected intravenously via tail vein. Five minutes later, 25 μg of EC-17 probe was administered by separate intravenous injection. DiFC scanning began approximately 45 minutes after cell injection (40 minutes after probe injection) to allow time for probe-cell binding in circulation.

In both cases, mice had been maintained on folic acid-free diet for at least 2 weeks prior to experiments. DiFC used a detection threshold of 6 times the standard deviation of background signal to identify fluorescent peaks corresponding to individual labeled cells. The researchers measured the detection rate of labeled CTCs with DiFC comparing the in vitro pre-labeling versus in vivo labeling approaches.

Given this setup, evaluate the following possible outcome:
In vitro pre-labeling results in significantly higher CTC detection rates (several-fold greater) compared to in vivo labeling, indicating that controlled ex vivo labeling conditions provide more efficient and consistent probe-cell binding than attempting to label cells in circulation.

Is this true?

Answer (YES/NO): YES